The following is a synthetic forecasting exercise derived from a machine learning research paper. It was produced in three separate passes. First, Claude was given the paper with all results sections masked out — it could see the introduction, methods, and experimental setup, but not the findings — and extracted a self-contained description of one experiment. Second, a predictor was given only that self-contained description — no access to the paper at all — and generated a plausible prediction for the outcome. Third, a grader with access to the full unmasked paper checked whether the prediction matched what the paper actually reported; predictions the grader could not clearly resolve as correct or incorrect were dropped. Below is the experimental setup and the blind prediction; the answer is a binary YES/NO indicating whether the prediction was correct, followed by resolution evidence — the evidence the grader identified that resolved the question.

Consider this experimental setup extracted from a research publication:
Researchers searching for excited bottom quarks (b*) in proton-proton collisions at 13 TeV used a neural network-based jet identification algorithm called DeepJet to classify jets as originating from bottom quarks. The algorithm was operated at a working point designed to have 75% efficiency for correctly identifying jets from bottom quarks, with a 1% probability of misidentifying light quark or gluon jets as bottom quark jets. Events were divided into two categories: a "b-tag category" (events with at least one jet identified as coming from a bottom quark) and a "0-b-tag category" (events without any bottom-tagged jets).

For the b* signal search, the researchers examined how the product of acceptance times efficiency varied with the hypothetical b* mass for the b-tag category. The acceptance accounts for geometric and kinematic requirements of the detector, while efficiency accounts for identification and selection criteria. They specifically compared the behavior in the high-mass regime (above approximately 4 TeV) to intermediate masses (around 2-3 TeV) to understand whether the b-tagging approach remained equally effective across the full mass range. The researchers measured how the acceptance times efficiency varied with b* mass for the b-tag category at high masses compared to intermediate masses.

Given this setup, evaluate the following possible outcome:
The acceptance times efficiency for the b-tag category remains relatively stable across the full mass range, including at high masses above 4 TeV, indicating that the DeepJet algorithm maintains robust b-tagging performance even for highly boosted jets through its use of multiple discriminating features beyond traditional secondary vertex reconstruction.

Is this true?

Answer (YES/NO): NO